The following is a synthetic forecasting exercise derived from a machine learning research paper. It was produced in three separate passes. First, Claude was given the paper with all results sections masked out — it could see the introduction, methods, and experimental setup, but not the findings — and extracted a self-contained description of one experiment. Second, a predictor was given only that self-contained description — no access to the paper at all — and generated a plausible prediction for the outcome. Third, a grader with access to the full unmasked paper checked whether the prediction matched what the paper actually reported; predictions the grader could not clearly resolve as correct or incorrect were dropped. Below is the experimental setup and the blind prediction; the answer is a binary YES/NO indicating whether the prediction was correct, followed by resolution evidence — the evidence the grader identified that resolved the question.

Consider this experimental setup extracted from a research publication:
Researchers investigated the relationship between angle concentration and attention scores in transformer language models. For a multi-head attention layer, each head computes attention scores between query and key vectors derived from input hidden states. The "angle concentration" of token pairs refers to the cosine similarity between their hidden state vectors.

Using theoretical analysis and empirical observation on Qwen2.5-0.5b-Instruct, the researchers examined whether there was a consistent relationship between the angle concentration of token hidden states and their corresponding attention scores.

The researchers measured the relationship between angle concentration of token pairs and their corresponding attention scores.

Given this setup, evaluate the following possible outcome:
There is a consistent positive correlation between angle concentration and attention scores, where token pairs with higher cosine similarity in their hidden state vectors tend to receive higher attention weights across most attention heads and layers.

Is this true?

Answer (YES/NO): YES